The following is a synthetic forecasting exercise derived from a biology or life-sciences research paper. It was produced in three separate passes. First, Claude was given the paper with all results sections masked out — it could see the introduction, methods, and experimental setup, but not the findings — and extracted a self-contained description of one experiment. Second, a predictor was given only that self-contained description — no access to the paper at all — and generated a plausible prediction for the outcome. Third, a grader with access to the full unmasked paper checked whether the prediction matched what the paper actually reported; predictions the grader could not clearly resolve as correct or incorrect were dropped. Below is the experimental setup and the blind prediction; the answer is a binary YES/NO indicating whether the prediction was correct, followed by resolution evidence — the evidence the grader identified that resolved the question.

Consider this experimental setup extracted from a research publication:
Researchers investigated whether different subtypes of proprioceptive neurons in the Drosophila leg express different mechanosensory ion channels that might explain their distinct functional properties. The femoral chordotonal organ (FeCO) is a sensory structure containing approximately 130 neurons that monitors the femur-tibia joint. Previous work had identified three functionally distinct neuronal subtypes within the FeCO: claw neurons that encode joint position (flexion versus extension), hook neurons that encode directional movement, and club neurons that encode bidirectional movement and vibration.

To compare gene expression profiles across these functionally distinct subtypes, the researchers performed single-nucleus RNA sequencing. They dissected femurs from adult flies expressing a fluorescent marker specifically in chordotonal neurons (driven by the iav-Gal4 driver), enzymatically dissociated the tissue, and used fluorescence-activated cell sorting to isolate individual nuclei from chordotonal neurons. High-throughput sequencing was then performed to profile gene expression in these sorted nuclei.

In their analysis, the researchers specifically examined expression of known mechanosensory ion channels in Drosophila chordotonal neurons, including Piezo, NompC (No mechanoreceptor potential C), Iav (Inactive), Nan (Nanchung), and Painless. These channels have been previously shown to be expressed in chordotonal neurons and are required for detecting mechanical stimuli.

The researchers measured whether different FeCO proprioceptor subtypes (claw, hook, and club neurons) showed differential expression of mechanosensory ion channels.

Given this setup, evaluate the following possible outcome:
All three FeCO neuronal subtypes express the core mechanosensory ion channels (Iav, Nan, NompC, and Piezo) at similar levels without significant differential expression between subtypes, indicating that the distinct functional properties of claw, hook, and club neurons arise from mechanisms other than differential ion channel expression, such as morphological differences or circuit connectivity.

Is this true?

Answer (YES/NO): YES